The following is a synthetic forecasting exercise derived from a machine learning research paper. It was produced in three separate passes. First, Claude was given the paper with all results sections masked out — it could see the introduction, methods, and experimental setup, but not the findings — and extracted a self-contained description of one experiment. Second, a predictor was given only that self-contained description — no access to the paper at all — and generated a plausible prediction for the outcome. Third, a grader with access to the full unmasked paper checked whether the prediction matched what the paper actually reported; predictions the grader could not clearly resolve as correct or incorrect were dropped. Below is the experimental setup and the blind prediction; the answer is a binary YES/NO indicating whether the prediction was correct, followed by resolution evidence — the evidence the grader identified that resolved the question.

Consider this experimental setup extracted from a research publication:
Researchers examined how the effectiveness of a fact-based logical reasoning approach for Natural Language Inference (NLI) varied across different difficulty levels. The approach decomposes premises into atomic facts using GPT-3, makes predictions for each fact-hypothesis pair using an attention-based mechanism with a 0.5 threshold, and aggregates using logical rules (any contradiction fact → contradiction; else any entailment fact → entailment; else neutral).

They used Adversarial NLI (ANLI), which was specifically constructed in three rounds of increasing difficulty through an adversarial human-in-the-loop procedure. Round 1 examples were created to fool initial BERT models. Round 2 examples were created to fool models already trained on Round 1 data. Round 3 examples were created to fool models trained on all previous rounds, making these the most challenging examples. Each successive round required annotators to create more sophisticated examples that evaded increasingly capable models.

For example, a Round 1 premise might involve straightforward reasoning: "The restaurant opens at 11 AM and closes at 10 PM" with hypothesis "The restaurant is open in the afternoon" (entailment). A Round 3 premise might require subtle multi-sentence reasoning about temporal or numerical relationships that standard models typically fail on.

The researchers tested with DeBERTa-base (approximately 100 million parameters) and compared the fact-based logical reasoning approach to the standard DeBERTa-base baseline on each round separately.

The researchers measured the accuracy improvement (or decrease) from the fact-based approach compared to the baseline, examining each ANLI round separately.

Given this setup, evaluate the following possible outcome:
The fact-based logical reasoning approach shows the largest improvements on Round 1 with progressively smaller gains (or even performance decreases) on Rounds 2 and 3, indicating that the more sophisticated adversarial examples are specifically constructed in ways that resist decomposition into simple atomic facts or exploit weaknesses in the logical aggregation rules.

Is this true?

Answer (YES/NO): NO